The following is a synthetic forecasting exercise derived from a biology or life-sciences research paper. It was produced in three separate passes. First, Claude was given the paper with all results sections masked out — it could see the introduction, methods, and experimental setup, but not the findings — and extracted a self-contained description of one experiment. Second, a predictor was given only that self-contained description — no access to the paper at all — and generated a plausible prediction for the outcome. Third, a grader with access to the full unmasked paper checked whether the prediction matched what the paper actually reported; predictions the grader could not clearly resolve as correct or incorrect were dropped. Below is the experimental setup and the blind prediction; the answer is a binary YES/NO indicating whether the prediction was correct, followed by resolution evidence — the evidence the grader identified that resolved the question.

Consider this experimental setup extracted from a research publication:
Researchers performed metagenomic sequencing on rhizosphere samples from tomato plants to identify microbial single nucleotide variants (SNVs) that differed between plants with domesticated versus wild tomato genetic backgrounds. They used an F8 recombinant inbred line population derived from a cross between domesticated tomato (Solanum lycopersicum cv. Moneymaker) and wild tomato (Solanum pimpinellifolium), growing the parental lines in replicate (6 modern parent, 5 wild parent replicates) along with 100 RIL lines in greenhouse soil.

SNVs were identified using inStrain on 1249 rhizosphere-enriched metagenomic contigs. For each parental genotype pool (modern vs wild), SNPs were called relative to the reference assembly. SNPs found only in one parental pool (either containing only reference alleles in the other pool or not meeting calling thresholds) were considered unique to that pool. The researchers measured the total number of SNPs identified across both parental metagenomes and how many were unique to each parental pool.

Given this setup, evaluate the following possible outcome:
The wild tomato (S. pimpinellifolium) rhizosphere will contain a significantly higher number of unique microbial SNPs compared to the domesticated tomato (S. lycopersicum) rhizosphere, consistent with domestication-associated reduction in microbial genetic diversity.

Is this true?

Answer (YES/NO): NO